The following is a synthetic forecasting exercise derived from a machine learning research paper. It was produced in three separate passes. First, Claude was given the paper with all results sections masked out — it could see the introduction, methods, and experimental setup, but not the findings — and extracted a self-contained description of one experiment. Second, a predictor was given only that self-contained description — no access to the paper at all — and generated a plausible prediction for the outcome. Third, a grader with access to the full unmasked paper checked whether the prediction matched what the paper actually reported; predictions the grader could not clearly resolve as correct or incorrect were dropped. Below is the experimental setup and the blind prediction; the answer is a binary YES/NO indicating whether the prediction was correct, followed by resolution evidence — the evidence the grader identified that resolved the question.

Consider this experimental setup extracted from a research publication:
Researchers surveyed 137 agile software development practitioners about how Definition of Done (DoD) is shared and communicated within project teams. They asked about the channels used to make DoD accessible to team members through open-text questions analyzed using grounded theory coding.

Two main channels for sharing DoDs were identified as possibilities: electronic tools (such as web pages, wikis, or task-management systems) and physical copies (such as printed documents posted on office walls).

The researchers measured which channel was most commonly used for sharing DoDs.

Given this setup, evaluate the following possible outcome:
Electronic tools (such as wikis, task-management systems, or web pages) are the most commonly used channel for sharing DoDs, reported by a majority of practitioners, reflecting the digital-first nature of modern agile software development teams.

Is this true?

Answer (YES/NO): YES